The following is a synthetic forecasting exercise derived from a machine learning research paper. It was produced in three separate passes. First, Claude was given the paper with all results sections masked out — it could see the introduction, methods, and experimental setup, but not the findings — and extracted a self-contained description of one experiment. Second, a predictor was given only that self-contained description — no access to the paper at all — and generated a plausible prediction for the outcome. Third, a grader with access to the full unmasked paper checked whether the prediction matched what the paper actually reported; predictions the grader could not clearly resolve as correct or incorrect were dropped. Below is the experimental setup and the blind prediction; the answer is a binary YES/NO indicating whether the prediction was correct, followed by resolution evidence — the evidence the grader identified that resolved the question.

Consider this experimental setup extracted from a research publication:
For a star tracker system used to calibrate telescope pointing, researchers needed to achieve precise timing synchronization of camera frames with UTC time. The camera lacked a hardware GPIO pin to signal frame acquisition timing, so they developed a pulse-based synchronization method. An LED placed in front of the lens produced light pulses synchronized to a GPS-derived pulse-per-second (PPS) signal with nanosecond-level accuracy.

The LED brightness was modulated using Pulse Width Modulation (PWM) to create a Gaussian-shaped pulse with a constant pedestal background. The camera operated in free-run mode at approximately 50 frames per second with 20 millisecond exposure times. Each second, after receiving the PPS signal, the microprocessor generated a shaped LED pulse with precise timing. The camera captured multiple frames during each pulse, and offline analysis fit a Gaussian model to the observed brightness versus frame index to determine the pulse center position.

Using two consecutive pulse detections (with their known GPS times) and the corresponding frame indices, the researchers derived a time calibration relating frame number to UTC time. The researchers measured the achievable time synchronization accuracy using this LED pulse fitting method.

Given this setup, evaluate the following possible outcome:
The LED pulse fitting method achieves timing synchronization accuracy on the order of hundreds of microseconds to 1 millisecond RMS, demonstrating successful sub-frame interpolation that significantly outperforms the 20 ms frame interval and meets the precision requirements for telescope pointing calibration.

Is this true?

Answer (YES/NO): NO